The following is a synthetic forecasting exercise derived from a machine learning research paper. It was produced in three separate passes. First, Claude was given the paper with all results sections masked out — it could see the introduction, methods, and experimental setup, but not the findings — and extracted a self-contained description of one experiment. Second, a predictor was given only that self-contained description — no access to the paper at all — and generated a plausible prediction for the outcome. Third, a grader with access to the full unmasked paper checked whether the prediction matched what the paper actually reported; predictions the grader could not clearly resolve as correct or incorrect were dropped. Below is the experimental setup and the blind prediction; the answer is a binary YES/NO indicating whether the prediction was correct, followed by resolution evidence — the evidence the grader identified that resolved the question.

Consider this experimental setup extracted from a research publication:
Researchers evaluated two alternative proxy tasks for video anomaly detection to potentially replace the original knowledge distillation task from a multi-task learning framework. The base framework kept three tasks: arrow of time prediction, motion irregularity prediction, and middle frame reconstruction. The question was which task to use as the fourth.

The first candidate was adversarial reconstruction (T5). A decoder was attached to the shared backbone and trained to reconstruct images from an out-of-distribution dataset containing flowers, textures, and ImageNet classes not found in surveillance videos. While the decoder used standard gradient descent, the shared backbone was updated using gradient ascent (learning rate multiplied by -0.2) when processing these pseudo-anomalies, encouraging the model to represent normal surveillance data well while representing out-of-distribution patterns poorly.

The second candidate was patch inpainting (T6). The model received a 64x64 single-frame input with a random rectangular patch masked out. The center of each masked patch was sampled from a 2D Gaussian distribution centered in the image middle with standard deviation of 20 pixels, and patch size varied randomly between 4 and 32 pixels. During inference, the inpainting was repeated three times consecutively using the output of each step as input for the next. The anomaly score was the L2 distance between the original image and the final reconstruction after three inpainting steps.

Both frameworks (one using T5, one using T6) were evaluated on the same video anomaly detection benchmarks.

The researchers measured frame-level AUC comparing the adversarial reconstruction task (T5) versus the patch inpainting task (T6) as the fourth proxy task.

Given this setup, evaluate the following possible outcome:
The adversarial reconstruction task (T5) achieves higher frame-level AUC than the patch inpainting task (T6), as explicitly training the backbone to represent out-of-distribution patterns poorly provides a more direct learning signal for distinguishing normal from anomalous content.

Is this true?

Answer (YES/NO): YES